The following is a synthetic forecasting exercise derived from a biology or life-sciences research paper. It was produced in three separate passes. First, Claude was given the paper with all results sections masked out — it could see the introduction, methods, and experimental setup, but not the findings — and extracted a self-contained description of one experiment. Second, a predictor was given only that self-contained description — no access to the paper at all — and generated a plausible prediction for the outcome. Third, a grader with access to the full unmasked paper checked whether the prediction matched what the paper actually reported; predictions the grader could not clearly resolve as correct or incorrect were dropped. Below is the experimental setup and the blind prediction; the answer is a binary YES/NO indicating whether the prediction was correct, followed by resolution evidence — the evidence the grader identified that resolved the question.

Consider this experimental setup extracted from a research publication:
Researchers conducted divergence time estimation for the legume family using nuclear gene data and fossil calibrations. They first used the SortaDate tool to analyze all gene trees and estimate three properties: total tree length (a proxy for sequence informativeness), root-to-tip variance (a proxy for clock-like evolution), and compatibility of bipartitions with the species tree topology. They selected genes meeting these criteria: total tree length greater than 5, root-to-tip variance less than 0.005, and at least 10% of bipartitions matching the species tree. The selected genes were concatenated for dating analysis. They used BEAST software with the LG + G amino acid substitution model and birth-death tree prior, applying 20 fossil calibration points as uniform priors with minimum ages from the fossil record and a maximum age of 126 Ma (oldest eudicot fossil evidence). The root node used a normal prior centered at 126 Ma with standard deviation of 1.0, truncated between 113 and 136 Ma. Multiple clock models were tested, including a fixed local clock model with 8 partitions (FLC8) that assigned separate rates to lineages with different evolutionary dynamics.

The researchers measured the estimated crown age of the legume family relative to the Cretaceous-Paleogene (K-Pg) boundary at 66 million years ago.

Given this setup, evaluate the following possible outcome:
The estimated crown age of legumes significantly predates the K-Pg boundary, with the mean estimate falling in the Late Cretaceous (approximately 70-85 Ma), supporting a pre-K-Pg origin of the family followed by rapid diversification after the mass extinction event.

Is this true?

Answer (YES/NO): NO